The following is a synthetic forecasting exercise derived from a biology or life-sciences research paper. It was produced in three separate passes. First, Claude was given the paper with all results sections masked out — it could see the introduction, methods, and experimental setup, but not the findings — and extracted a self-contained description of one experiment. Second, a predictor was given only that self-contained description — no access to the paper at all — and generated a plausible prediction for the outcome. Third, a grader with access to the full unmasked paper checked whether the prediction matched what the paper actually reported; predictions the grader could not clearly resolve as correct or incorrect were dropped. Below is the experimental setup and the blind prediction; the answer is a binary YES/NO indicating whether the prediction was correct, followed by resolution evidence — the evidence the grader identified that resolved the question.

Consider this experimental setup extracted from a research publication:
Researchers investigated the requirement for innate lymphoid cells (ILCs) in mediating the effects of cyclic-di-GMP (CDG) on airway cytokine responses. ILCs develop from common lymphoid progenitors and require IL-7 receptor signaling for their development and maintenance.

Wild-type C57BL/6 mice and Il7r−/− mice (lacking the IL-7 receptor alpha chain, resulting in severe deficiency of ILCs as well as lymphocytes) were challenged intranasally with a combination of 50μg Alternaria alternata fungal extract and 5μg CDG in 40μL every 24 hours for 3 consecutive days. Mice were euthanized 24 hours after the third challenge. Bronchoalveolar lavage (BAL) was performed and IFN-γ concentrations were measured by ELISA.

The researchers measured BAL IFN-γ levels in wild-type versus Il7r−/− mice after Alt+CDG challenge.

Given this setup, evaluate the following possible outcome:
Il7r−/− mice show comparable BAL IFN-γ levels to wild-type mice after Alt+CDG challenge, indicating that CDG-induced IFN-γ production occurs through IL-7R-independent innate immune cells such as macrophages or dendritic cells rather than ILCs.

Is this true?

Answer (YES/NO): NO